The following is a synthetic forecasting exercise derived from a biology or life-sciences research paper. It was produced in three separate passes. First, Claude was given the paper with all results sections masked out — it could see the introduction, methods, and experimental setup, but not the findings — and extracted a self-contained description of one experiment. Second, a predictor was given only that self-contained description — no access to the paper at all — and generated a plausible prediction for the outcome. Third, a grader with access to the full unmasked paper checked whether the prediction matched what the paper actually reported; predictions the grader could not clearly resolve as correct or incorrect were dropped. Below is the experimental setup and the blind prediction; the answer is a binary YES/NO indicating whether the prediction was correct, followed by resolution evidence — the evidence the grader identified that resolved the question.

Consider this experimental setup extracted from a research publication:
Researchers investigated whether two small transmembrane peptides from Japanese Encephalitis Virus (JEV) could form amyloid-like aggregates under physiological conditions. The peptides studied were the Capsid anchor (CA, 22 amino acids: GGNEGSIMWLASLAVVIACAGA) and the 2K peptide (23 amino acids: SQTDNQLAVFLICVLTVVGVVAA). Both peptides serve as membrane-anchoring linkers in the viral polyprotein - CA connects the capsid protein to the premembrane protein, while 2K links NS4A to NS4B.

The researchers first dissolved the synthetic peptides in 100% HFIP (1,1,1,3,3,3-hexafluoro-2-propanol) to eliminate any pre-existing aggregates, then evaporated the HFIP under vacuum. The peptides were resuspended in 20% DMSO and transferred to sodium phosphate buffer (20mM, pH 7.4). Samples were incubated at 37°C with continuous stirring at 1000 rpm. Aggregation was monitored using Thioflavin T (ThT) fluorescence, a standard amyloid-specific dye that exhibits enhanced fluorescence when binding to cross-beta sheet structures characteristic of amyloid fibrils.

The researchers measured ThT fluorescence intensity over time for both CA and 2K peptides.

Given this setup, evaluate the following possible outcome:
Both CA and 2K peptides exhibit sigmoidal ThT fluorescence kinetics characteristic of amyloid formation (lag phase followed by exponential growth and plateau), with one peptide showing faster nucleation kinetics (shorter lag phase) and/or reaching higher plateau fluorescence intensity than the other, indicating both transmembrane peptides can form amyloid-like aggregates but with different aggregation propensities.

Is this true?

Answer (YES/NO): YES